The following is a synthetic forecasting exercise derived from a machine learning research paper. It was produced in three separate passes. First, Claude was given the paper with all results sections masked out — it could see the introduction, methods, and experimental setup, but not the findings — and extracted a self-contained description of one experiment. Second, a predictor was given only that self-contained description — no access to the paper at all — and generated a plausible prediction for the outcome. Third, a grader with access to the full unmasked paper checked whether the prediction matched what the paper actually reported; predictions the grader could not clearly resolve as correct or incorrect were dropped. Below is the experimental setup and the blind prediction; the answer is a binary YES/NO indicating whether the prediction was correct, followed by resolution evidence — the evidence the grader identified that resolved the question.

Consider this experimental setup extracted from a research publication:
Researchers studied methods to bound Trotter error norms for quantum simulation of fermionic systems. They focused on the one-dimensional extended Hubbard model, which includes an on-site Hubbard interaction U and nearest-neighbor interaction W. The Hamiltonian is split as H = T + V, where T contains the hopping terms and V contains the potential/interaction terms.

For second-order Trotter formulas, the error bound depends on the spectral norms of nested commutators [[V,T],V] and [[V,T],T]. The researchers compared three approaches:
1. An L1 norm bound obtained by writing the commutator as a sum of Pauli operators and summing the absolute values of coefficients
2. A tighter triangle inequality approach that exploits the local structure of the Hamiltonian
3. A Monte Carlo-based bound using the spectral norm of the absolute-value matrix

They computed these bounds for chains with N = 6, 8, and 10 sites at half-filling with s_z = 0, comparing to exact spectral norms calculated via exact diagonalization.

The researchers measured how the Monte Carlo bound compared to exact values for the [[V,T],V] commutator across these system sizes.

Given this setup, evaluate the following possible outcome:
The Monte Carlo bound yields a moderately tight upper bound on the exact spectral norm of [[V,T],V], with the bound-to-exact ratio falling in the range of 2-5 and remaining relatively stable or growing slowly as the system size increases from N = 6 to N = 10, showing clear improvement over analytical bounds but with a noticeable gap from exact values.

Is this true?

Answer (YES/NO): NO